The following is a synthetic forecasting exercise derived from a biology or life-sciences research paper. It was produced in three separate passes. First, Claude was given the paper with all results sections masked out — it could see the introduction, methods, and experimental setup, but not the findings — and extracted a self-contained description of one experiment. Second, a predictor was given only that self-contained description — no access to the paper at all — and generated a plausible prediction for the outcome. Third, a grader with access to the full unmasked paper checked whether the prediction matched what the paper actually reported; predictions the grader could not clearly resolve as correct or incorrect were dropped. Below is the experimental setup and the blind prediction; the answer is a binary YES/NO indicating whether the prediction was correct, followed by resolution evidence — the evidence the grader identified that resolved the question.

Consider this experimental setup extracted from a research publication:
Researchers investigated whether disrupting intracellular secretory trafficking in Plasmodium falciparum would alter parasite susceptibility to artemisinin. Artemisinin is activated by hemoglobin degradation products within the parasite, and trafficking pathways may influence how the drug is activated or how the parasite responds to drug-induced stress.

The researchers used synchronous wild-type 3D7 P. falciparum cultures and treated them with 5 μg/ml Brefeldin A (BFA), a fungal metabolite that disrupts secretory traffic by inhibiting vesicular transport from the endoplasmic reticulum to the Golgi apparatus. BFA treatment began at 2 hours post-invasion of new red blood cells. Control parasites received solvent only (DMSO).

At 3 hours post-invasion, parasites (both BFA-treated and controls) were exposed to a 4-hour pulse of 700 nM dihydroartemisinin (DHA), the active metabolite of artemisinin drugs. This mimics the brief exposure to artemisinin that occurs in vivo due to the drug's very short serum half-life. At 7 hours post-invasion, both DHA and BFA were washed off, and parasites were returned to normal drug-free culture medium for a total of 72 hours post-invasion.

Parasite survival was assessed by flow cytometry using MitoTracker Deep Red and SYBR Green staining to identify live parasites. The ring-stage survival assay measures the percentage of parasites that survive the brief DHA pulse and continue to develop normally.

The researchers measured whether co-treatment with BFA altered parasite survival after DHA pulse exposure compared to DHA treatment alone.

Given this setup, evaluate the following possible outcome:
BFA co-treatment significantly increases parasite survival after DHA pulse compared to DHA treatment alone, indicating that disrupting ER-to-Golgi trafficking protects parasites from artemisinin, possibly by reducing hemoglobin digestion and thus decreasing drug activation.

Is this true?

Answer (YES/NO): NO